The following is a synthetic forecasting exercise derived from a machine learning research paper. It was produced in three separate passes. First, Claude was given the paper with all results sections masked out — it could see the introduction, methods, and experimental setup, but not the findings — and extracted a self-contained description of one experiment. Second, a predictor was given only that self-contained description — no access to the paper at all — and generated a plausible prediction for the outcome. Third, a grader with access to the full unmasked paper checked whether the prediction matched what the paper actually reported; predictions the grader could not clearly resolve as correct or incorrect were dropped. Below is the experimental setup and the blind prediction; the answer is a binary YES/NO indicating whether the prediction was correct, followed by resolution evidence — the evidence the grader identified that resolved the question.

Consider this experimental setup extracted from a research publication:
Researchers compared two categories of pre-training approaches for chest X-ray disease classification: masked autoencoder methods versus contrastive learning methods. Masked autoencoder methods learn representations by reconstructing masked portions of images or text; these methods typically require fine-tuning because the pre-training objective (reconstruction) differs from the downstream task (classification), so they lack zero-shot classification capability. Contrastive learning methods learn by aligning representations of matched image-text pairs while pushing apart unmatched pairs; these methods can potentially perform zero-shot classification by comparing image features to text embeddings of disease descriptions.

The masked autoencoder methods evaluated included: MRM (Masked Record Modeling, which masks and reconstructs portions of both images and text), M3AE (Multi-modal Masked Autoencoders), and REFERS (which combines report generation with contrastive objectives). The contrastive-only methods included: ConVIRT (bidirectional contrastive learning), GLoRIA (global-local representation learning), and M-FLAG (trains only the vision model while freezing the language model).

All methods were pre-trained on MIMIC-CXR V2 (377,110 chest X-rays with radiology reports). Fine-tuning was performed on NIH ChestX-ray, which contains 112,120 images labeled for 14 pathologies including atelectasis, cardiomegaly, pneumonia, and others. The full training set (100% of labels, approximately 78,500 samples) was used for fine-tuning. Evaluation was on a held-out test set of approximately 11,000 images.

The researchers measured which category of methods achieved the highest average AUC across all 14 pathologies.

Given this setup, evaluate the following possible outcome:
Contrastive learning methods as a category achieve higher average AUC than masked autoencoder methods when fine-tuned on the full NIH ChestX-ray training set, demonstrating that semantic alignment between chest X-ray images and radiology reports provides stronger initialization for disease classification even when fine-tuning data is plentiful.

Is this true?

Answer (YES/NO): NO